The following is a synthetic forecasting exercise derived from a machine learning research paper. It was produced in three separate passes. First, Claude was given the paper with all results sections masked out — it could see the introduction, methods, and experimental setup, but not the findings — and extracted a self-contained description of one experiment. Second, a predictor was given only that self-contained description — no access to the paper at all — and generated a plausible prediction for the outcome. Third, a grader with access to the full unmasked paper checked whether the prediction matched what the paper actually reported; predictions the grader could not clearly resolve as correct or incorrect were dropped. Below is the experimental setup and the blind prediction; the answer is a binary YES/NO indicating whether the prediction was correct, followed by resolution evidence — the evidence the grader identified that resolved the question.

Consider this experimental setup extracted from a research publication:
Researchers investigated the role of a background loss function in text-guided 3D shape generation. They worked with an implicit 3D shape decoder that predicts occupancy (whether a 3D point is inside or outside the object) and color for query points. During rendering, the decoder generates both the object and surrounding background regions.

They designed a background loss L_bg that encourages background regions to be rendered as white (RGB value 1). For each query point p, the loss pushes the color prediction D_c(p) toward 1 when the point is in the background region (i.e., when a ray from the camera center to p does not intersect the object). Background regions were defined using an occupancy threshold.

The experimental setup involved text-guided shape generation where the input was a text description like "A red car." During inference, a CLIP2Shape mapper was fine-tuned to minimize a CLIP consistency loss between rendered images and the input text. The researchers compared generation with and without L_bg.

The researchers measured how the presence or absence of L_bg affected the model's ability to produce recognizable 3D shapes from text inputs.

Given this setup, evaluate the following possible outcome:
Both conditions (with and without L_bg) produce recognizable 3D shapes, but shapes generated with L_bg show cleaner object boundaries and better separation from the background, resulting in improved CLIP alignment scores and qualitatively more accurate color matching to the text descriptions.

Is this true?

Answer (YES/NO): NO